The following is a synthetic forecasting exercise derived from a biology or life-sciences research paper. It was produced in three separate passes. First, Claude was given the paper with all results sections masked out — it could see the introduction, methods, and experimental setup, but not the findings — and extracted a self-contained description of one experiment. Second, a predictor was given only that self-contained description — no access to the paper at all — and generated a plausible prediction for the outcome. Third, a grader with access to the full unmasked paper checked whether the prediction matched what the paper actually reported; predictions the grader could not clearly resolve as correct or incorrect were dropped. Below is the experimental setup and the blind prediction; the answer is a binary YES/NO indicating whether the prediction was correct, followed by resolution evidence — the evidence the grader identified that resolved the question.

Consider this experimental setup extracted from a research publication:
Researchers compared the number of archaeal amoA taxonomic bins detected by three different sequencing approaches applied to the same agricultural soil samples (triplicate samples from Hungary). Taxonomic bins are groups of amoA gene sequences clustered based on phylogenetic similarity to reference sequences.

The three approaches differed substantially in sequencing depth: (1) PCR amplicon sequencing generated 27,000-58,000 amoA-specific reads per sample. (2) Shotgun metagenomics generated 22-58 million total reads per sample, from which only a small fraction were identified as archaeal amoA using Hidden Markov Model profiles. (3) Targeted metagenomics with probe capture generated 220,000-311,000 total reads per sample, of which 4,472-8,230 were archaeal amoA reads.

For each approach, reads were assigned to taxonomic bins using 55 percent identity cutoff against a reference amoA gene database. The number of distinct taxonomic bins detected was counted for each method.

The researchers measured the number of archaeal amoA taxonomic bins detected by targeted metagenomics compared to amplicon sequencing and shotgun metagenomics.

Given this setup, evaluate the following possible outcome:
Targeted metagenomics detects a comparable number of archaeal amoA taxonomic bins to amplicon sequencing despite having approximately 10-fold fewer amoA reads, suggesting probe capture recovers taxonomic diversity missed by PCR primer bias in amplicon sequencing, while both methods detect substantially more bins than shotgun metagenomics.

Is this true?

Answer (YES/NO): NO